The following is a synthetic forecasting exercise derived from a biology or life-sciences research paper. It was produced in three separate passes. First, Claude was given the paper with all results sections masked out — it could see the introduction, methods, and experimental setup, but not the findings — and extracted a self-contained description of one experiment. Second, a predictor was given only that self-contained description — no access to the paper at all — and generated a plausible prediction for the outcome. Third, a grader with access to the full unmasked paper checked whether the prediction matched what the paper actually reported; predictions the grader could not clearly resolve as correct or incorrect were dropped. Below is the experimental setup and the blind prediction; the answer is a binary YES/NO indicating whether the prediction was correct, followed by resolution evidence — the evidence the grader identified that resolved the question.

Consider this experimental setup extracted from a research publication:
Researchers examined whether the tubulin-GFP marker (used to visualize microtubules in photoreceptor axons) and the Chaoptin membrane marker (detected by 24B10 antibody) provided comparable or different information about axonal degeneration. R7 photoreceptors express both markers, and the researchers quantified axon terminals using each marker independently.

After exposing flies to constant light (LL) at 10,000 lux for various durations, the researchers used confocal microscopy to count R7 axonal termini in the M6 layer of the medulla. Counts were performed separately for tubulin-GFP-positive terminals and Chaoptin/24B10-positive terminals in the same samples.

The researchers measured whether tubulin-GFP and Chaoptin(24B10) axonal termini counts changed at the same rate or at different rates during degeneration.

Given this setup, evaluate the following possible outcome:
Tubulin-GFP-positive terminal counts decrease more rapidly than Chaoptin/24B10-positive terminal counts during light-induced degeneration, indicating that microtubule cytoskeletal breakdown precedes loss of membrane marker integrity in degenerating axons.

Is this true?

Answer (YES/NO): NO